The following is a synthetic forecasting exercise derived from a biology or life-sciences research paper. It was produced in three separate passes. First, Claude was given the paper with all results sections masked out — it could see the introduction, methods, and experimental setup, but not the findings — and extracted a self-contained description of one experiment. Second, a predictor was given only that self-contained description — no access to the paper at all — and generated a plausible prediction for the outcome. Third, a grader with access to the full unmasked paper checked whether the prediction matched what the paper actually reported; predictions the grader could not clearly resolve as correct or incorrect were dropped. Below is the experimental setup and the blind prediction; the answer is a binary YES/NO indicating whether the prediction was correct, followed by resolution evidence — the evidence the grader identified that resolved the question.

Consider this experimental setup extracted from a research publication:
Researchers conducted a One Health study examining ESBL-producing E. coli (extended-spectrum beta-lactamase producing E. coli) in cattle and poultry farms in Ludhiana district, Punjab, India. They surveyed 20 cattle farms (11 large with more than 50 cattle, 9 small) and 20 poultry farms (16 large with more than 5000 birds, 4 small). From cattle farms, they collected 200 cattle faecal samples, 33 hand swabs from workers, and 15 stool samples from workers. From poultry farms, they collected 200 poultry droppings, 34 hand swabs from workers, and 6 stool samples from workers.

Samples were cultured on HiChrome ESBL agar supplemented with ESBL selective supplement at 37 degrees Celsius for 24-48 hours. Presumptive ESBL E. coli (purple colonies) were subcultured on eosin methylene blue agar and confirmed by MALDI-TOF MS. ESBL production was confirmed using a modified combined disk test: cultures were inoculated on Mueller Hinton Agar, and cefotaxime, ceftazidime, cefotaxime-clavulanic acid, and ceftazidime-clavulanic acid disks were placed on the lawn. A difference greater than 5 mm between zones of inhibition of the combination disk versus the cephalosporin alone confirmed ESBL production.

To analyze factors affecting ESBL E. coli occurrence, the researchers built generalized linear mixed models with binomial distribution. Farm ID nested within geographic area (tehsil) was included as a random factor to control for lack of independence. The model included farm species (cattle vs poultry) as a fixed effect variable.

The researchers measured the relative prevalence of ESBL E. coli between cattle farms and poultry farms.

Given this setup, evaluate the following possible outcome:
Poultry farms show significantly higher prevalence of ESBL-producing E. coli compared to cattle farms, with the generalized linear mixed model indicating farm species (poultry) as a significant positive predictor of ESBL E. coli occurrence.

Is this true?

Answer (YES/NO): YES